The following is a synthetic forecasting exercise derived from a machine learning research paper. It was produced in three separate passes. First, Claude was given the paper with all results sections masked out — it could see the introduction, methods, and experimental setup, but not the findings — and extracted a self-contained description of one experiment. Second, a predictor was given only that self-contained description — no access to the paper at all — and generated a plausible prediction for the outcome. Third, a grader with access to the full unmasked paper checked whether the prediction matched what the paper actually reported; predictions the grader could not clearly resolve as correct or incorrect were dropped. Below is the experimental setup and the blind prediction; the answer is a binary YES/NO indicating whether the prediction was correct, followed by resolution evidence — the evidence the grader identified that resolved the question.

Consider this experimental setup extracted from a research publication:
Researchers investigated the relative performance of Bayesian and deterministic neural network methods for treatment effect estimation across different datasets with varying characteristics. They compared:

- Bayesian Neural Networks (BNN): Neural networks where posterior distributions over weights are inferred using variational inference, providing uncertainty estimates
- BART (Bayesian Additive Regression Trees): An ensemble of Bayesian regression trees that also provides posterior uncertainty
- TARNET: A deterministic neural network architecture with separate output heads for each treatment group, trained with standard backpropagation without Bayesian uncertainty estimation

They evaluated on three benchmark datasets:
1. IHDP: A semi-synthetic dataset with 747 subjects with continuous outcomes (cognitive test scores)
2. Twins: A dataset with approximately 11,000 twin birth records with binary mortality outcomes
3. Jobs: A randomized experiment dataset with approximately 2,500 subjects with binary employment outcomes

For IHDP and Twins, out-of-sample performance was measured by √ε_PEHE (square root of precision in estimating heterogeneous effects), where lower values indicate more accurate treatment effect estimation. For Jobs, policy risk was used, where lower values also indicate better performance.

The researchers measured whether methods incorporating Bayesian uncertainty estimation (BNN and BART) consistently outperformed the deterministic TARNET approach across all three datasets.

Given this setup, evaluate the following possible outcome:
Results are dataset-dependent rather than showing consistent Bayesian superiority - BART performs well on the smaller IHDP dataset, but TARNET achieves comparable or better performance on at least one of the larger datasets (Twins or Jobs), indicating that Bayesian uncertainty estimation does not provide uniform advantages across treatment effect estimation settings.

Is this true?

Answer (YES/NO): NO